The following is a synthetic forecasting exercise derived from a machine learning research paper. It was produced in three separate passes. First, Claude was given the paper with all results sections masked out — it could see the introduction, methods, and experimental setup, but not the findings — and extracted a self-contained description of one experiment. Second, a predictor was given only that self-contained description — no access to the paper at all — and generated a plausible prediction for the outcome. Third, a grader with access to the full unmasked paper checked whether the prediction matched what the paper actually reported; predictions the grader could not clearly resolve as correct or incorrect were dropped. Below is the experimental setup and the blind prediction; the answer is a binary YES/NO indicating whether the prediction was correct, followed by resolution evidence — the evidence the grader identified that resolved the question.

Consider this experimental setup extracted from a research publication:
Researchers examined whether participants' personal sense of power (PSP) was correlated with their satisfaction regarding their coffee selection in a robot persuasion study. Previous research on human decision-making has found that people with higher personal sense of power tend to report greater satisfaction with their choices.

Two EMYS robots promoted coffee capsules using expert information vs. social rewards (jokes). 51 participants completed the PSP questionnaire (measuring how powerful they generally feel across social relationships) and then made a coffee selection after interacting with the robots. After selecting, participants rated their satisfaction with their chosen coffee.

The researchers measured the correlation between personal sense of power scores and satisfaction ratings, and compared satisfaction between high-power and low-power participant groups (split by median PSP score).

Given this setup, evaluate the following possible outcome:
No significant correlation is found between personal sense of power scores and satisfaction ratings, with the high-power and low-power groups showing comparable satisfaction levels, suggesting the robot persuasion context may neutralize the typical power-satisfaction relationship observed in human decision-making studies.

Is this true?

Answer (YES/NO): YES